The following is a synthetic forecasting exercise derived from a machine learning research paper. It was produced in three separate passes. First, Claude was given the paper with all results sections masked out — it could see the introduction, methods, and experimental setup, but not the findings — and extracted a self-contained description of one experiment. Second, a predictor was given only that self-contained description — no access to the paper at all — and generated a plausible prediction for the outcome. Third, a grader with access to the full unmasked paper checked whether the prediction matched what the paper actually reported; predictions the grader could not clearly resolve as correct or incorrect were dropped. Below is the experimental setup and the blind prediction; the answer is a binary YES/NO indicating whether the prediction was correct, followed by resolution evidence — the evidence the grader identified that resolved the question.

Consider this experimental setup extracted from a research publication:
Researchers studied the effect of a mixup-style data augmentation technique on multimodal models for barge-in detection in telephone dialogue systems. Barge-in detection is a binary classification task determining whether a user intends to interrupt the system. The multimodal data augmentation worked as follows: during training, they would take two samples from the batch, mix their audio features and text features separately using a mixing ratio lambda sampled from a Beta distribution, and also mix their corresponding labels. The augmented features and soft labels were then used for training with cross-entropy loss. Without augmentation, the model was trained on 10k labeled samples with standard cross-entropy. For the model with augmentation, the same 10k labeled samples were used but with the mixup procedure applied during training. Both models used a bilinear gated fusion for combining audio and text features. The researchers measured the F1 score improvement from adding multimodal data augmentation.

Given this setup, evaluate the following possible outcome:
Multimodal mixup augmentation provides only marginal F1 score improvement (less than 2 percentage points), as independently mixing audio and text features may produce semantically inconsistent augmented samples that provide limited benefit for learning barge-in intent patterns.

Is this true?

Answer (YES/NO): NO